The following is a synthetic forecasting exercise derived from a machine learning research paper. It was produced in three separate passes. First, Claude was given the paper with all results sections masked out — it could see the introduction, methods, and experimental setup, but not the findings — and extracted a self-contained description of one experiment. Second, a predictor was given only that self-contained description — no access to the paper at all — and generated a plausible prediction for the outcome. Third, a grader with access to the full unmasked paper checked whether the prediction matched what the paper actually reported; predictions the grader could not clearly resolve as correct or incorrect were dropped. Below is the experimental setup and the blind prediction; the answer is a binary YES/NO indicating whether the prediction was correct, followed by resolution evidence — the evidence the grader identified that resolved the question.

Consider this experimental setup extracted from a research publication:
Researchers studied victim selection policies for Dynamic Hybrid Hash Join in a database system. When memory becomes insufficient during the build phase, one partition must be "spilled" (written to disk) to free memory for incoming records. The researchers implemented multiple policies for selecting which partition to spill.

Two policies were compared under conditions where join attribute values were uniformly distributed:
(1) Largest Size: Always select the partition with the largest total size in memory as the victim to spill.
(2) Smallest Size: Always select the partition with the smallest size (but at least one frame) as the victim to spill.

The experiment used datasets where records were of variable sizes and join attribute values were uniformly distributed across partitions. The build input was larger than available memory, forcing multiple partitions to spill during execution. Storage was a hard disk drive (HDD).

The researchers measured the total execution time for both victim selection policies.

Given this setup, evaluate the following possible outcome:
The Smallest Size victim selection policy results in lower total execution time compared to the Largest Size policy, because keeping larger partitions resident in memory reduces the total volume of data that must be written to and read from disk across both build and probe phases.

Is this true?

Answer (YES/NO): NO